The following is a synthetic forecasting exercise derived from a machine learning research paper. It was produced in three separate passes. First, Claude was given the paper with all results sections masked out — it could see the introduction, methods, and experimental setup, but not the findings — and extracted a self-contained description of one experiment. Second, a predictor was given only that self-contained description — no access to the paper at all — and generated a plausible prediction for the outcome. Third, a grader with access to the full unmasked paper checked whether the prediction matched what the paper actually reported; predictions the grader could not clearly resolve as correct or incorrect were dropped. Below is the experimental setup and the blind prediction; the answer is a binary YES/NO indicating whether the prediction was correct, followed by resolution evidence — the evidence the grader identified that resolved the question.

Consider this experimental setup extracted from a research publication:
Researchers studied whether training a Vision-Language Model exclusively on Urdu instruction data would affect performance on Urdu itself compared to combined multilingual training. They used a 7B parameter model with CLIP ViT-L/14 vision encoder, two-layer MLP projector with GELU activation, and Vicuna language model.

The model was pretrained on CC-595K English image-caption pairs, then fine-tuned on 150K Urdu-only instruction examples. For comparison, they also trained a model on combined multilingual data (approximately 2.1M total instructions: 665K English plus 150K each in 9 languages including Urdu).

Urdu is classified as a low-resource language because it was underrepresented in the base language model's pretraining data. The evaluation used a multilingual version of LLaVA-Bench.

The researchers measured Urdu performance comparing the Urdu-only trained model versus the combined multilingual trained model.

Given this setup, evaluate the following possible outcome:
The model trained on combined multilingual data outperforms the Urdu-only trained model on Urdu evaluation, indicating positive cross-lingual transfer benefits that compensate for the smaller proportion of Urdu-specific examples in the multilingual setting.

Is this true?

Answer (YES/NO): YES